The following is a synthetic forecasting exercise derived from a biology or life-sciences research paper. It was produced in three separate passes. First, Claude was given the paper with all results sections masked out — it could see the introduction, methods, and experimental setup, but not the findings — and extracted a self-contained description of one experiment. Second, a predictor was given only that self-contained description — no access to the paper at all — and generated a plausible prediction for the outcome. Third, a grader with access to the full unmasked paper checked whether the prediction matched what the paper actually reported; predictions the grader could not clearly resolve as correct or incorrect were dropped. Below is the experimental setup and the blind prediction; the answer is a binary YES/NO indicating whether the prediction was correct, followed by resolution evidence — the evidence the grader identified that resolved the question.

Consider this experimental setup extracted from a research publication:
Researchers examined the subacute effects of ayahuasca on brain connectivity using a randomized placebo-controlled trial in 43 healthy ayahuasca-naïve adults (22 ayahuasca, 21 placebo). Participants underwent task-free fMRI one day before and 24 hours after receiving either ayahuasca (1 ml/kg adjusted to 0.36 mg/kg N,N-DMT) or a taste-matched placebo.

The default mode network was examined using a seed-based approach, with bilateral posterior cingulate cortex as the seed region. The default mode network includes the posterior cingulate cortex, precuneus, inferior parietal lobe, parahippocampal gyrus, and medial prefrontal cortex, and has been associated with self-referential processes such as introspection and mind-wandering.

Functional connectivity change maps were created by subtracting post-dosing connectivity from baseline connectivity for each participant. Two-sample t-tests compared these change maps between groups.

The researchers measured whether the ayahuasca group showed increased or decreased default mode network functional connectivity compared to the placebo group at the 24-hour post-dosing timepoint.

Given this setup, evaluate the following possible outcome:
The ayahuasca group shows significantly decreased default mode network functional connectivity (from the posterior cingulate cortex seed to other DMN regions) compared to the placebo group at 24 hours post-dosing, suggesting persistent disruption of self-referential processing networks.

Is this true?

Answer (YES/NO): YES